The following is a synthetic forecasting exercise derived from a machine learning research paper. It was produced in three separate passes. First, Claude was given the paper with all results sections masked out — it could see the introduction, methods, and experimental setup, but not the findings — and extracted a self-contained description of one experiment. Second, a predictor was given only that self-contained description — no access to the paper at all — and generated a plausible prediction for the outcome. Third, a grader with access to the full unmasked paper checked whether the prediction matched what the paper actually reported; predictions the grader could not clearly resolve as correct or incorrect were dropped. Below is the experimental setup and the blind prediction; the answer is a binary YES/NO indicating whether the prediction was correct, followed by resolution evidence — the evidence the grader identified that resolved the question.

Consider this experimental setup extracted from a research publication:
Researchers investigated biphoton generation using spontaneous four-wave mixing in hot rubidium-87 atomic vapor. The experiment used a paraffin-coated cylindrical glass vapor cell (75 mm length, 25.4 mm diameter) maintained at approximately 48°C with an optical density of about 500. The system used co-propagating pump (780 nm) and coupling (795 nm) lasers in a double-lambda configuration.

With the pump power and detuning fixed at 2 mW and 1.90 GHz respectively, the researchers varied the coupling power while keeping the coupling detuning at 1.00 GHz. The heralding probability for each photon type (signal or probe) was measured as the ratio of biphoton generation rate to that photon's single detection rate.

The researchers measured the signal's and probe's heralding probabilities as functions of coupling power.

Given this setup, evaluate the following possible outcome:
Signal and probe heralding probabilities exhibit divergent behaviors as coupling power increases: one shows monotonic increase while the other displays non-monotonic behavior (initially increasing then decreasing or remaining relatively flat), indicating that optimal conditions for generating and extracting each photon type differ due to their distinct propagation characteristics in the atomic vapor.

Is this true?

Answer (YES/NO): NO